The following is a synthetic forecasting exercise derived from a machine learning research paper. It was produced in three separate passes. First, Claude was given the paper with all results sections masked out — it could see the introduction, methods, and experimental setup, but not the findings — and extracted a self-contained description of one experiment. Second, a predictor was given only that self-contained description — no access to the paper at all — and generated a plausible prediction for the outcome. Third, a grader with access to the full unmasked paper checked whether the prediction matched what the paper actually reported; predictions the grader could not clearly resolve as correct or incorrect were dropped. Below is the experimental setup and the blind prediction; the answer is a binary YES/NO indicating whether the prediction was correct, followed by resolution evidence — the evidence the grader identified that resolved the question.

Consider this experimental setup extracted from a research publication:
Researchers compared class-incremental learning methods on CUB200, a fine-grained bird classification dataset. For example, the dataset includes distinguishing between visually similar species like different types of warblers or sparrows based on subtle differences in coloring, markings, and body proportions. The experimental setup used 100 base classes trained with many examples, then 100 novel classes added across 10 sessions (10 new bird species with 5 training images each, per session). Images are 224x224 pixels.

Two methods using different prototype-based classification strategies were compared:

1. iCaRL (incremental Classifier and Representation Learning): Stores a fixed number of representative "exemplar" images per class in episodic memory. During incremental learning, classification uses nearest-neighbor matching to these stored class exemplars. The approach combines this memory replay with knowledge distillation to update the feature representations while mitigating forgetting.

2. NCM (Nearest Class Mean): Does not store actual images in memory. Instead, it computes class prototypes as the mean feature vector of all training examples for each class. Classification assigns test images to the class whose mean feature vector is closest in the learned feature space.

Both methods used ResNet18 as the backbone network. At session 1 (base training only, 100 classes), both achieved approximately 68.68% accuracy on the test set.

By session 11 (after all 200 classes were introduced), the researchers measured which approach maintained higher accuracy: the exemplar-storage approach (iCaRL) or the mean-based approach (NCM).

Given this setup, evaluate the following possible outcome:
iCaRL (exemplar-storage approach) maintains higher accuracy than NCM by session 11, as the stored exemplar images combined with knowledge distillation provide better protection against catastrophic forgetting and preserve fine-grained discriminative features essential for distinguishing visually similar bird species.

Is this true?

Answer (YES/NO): YES